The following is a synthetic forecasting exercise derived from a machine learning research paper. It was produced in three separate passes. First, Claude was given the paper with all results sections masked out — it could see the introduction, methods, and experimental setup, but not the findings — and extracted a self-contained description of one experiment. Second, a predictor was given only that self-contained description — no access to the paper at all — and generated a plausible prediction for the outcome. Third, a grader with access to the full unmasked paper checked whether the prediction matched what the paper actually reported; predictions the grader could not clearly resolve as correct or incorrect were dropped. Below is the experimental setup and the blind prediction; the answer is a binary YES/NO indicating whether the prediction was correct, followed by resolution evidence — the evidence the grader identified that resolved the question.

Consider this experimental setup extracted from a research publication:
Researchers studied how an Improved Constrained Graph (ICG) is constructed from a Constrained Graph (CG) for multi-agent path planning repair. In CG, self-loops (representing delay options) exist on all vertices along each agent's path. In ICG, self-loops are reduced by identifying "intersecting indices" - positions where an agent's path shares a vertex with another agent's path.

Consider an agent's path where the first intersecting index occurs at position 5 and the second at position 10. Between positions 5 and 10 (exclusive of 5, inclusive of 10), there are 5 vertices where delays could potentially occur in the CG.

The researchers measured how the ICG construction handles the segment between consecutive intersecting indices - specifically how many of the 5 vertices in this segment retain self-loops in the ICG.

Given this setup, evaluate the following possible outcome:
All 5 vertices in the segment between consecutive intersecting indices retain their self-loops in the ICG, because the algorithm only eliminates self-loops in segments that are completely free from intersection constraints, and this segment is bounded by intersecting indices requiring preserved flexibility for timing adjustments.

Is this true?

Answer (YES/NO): NO